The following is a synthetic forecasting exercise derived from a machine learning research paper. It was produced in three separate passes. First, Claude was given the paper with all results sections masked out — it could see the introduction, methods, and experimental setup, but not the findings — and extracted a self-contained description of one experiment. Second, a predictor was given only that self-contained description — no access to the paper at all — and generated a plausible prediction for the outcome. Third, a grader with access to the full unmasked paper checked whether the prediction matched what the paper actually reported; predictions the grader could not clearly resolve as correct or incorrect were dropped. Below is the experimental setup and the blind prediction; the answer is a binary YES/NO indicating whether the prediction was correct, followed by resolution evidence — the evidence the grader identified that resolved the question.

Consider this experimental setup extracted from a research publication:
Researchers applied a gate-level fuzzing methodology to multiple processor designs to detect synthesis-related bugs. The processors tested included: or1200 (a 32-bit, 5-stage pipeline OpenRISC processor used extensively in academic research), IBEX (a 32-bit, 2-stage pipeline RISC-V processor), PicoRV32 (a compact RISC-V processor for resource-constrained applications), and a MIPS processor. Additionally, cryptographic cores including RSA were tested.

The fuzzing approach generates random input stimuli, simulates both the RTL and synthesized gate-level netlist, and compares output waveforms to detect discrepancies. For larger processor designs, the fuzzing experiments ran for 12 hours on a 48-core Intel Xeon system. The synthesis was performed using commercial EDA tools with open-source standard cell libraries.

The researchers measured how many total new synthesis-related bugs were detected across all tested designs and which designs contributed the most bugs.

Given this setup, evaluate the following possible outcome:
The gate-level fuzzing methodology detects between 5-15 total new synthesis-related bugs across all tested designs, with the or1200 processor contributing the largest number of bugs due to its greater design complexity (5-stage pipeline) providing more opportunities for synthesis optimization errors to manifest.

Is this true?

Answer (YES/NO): YES